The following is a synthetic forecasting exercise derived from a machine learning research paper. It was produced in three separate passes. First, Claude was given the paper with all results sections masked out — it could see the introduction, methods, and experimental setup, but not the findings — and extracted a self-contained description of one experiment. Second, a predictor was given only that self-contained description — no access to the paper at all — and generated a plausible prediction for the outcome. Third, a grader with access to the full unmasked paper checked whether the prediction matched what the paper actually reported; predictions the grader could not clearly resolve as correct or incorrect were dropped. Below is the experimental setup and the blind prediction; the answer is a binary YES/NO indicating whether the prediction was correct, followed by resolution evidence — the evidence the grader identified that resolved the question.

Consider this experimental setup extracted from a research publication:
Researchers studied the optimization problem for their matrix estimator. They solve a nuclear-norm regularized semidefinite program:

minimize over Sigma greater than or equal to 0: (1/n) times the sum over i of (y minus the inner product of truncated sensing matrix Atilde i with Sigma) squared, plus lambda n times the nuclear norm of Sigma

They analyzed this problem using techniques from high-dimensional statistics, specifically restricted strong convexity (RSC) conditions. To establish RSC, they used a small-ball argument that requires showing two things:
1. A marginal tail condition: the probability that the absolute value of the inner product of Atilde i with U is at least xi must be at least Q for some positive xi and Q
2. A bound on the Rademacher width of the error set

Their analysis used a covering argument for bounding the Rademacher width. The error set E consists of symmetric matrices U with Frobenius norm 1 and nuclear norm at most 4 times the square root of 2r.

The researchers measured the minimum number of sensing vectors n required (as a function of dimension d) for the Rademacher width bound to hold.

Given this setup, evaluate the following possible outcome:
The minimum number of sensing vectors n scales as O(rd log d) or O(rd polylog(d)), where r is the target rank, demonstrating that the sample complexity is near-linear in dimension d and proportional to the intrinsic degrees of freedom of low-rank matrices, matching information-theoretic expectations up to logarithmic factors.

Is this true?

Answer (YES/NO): NO